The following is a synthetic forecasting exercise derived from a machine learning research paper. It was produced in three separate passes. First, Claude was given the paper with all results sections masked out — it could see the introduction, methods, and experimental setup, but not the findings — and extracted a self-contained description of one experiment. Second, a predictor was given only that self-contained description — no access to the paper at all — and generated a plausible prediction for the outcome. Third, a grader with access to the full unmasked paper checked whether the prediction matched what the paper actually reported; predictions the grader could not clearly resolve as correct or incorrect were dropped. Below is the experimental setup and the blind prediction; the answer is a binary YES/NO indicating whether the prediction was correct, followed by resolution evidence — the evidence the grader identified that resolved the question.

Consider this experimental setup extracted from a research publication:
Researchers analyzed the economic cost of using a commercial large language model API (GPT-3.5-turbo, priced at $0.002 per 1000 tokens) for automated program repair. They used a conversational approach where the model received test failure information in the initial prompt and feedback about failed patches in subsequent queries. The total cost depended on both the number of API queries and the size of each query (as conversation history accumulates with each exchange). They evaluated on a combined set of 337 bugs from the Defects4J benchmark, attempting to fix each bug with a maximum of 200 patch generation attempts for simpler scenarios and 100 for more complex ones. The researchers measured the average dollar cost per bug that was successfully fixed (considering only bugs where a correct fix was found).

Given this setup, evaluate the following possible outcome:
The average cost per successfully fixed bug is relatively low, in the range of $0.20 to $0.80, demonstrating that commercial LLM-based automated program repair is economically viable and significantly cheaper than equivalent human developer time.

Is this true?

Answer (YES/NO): YES